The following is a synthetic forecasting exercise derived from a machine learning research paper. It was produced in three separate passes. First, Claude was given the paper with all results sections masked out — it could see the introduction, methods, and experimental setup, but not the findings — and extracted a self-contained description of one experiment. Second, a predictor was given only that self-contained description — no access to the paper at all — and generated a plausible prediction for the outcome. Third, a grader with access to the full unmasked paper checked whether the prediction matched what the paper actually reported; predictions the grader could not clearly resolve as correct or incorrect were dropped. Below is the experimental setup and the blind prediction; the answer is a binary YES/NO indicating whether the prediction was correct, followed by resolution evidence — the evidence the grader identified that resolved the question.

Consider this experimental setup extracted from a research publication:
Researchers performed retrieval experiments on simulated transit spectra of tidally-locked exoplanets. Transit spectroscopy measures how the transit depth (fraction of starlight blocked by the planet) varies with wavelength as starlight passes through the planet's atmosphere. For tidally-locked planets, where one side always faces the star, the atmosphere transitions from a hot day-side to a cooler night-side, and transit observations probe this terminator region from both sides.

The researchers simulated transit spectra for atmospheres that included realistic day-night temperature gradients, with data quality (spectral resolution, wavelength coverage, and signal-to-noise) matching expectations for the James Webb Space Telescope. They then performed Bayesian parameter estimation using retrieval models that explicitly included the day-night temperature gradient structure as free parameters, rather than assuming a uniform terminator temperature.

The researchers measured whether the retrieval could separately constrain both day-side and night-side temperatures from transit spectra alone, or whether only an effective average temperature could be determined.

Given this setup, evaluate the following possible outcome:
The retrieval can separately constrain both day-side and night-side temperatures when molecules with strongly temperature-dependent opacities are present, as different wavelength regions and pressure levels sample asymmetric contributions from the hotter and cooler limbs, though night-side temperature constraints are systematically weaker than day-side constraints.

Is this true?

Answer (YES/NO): YES